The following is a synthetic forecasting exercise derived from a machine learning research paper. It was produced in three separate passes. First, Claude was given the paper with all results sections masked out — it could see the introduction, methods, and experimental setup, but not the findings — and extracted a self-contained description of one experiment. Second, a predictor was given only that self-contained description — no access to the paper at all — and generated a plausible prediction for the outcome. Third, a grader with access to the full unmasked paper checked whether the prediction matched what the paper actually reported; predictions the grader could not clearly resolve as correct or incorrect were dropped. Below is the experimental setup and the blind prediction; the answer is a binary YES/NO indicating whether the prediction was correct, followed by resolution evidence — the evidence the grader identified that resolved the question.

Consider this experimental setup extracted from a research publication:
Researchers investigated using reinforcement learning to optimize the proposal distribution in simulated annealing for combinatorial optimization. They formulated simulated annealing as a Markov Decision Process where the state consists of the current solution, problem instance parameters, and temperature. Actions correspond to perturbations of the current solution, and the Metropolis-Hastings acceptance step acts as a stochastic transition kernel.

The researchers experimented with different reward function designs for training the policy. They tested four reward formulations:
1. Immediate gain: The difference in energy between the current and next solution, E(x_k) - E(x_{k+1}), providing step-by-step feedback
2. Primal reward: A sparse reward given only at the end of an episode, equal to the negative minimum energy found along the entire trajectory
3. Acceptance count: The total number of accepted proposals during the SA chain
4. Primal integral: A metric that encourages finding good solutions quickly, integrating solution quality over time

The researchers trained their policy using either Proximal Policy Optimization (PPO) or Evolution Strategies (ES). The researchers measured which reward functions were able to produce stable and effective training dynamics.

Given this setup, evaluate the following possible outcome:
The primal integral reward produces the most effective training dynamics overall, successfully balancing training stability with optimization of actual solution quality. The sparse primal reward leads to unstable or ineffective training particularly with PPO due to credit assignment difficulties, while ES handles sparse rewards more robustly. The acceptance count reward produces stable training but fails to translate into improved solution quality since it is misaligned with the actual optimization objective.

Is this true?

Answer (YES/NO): NO